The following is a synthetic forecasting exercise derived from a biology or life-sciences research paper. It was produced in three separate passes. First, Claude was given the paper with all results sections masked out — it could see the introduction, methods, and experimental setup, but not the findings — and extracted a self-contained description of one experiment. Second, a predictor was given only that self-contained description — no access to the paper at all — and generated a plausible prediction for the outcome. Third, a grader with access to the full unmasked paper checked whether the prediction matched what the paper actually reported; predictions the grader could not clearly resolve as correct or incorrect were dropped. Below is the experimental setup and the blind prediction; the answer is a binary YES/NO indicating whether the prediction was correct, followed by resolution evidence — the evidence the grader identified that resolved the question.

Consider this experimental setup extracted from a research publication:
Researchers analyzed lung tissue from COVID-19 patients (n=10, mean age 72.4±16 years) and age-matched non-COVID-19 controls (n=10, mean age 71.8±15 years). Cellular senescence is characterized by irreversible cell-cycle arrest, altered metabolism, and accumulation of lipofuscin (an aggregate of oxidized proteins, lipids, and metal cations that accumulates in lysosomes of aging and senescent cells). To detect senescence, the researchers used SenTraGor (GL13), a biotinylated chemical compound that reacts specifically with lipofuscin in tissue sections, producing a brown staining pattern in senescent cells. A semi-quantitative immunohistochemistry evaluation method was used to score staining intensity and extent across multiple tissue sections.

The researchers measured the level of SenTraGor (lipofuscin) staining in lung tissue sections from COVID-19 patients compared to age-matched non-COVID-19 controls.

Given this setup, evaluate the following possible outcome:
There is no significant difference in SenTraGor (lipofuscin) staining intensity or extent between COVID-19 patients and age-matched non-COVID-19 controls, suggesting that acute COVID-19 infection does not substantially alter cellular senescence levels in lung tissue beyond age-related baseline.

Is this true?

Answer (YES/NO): NO